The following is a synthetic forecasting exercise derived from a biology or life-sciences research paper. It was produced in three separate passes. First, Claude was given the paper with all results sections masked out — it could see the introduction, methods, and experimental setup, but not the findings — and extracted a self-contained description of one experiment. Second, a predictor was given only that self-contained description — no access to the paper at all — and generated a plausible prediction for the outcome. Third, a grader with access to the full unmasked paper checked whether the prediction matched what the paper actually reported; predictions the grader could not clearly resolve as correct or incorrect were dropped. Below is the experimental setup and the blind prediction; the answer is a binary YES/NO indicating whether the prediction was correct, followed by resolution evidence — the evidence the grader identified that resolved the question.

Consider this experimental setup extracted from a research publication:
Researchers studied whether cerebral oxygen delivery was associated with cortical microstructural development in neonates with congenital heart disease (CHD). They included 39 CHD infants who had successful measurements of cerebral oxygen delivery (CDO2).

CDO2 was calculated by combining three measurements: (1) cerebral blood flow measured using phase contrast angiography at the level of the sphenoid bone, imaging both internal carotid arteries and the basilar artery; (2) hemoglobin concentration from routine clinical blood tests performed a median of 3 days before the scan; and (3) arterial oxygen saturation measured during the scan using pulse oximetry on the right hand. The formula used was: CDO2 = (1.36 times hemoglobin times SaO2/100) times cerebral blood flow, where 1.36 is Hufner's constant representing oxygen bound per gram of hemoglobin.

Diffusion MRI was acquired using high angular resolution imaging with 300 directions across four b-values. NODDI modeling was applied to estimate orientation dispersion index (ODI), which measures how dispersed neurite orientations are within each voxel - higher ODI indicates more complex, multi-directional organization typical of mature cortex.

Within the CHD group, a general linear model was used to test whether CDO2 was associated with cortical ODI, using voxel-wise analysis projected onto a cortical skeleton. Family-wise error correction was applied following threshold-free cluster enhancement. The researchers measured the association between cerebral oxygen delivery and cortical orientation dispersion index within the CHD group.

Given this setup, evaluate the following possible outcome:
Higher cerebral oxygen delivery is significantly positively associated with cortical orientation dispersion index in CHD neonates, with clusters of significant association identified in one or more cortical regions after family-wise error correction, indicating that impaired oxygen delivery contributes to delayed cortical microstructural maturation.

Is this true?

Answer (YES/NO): YES